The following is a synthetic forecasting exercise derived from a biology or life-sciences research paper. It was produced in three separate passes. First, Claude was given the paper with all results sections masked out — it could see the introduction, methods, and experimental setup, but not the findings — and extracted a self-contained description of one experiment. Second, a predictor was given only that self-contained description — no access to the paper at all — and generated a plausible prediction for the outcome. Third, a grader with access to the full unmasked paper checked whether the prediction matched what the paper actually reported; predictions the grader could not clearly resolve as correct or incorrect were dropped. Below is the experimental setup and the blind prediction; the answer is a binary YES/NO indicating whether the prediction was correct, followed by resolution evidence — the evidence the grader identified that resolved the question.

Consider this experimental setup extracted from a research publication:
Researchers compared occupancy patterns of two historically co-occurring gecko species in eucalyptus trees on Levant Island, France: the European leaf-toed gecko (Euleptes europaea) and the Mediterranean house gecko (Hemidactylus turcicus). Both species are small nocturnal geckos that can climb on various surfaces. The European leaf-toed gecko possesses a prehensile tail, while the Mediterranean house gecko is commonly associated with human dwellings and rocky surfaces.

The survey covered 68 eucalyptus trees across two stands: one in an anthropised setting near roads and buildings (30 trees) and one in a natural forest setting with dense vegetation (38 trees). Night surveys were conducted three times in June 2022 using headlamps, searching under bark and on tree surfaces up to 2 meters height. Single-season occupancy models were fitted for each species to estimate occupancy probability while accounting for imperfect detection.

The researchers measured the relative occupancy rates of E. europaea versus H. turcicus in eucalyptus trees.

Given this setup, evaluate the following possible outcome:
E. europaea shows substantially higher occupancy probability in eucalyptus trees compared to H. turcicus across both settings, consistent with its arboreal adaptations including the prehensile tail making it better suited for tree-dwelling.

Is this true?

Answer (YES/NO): NO